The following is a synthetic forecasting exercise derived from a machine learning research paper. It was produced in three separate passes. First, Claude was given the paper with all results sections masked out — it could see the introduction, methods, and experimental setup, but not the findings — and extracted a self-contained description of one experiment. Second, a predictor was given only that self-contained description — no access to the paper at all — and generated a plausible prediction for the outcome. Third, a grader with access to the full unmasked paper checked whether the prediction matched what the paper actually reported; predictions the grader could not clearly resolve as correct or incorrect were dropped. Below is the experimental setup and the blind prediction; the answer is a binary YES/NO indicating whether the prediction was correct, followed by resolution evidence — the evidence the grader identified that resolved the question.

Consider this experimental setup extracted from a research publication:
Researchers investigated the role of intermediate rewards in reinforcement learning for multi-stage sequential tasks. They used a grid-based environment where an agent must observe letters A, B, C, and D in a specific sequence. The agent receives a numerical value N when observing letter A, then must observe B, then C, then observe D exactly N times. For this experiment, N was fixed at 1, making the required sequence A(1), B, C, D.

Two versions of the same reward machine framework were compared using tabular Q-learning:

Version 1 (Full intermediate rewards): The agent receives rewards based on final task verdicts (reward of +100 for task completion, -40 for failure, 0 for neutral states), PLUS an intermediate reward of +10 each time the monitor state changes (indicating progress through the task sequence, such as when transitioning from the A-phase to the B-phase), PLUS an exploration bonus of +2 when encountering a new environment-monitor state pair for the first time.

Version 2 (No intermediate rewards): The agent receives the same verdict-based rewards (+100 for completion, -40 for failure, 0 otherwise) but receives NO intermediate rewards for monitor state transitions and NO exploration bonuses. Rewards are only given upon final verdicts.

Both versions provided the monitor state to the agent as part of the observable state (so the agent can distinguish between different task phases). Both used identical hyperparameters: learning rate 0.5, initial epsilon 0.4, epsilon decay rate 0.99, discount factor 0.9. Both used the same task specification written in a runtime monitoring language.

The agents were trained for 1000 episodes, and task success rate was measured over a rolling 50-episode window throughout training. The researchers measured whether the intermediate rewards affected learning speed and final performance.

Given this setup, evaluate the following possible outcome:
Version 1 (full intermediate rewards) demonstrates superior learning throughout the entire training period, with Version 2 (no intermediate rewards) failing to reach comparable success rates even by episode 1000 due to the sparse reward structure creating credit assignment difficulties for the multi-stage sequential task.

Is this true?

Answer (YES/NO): NO